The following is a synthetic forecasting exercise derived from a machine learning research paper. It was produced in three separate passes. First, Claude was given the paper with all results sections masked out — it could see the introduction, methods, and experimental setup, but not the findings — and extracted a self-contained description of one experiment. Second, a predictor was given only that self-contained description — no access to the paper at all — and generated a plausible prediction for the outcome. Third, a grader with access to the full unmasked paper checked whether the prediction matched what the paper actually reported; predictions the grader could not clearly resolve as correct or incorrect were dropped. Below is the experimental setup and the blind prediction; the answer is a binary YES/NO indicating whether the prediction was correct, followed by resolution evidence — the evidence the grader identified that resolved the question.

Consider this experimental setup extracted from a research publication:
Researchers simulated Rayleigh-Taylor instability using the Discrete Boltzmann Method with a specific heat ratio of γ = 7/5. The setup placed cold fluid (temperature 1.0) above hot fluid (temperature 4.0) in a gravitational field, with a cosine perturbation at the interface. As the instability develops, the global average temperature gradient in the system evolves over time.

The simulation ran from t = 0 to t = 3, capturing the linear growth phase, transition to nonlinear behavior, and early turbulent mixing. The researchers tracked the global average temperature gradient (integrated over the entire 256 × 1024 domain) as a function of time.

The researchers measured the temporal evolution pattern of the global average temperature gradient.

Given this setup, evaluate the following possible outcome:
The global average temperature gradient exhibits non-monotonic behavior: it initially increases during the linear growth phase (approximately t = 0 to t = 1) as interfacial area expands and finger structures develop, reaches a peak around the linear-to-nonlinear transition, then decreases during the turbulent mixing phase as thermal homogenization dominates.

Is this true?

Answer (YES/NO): NO